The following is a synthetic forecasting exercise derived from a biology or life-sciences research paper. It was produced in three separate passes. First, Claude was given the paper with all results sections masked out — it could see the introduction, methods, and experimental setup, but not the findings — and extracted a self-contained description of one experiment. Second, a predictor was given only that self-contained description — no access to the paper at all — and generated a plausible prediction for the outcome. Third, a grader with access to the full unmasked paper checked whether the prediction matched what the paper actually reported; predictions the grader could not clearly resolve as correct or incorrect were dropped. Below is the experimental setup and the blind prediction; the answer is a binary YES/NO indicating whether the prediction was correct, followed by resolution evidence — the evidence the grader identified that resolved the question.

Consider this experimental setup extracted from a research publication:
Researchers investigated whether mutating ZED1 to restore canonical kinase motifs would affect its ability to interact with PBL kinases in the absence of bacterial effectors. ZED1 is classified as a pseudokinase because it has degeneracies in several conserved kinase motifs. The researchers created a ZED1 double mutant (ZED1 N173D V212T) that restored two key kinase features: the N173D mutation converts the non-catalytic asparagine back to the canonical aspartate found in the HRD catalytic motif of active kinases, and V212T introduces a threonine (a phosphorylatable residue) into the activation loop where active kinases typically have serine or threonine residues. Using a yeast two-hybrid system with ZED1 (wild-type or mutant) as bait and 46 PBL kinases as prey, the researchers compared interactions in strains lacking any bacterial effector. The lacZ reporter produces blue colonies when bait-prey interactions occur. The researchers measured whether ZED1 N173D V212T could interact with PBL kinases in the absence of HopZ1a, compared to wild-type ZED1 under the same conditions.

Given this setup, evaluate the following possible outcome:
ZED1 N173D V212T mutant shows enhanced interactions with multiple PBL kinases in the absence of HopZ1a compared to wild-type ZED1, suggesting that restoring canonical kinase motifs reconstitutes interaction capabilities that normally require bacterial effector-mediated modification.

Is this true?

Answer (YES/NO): YES